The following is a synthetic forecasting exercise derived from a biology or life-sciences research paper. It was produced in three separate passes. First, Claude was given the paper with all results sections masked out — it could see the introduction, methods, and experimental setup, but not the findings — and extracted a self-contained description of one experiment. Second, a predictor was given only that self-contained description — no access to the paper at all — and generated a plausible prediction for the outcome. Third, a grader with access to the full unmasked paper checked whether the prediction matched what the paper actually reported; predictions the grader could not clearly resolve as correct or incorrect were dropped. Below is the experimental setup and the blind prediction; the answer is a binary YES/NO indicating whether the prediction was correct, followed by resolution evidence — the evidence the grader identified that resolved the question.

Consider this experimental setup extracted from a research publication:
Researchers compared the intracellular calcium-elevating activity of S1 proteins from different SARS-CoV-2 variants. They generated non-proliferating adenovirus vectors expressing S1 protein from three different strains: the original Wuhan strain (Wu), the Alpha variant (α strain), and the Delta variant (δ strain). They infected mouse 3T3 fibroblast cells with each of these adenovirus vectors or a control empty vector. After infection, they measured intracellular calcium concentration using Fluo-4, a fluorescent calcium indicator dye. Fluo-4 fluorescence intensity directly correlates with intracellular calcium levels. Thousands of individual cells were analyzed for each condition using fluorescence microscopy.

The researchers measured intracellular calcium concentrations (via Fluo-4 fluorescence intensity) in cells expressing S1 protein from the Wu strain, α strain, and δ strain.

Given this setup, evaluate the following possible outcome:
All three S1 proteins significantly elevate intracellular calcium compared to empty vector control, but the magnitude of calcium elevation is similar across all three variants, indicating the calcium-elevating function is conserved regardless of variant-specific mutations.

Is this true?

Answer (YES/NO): NO